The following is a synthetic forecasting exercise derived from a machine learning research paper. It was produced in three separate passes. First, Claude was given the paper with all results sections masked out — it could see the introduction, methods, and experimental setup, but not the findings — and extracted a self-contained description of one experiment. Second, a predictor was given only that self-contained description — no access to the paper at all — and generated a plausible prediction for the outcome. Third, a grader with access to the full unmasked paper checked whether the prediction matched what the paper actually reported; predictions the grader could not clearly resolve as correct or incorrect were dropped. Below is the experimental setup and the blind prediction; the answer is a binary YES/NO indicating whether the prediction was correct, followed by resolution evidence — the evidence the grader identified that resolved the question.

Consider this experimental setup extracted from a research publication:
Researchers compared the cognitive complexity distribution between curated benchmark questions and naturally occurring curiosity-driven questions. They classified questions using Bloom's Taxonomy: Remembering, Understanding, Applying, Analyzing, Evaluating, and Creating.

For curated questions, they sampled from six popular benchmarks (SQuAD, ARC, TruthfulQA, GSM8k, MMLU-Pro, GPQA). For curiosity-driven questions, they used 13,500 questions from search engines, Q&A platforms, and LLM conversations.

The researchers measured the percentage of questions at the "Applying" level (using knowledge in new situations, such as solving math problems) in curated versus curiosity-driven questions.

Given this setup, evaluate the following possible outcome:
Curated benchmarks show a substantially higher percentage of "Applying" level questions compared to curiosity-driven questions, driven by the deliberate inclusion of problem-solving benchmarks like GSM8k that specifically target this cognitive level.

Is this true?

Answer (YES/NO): YES